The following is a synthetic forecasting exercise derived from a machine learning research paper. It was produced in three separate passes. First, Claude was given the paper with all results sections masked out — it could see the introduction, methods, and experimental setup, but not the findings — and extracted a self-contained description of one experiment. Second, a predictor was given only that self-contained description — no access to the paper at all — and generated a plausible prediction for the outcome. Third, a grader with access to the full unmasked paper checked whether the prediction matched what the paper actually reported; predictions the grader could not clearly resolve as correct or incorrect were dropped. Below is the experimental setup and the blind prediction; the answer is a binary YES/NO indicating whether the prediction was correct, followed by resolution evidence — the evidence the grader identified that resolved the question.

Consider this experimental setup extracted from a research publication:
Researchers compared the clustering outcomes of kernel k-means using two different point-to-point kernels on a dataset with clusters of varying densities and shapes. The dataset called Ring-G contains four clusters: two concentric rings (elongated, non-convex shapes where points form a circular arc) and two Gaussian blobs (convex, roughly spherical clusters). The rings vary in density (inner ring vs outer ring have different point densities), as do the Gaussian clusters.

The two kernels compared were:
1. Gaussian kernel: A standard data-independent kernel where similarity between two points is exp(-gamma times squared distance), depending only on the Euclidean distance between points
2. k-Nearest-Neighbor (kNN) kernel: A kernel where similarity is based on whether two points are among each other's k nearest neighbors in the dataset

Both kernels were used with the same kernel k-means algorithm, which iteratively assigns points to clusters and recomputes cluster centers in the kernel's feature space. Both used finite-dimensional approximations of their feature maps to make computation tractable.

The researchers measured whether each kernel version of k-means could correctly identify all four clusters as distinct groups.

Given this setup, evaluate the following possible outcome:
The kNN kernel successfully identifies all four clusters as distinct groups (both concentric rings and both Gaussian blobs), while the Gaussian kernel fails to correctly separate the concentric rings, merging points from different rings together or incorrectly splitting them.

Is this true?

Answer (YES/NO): NO